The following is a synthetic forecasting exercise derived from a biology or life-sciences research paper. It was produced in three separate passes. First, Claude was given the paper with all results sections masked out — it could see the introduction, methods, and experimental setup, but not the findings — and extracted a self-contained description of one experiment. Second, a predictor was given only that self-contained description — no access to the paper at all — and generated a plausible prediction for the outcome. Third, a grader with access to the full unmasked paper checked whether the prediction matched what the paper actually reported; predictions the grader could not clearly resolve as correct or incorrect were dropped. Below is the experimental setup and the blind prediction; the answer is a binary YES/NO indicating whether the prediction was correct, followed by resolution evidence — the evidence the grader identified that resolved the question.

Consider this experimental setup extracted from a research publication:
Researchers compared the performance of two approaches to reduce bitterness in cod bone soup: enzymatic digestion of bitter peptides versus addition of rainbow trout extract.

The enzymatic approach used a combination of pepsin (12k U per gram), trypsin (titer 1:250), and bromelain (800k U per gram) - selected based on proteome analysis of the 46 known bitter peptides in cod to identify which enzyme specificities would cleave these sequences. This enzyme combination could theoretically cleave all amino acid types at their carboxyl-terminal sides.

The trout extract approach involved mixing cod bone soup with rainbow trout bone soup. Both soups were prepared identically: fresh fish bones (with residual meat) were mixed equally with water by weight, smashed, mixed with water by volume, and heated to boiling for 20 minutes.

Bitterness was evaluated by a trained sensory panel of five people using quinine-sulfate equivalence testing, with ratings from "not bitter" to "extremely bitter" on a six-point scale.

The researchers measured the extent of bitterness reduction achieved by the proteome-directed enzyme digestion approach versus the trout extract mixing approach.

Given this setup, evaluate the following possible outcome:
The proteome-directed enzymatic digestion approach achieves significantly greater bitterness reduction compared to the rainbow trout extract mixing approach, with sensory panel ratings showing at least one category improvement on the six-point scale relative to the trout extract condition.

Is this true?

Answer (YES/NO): NO